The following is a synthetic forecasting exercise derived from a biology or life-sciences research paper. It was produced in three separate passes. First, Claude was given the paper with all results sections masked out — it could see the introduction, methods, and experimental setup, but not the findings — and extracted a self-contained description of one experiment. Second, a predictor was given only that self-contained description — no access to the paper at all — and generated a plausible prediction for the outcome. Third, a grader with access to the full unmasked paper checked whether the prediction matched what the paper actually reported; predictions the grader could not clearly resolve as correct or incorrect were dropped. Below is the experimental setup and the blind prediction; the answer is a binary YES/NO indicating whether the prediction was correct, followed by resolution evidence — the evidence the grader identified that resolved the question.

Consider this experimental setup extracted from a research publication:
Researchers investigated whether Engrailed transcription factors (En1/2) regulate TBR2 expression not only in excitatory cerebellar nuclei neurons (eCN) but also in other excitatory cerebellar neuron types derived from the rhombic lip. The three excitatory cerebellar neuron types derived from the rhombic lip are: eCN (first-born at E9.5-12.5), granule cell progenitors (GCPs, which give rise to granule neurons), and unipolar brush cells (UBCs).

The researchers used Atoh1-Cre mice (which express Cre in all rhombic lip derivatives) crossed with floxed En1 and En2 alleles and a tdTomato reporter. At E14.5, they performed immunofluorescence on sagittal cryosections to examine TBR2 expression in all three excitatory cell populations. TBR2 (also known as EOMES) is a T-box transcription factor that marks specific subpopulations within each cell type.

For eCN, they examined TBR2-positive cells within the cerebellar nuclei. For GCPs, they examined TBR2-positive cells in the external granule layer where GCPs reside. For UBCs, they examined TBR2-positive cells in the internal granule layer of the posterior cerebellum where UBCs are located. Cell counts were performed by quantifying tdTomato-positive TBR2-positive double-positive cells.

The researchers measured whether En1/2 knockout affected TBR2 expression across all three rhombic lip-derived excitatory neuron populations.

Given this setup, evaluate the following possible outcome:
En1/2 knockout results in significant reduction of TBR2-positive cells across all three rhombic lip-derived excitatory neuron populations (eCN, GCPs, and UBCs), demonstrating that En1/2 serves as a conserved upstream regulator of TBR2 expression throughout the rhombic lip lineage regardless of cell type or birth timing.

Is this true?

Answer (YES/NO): YES